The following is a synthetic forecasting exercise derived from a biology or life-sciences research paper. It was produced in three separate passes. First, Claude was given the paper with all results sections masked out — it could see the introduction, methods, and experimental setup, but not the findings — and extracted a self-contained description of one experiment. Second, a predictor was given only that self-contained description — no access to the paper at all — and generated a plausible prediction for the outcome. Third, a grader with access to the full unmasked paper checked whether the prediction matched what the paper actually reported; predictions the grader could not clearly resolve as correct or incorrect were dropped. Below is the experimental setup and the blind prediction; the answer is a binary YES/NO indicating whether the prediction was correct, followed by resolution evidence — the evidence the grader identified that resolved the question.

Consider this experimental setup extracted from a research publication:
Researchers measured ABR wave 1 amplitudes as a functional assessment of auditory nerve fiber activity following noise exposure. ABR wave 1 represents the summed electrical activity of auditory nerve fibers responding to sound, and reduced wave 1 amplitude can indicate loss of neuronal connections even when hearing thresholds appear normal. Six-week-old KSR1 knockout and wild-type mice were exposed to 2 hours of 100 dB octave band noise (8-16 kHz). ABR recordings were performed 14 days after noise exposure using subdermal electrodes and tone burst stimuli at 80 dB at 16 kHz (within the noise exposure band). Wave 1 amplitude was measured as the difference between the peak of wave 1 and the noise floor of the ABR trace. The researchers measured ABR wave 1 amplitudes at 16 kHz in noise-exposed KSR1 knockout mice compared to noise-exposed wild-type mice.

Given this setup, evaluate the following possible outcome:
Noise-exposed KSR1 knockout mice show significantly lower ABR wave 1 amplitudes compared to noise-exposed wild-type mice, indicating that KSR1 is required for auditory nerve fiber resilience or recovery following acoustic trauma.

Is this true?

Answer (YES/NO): NO